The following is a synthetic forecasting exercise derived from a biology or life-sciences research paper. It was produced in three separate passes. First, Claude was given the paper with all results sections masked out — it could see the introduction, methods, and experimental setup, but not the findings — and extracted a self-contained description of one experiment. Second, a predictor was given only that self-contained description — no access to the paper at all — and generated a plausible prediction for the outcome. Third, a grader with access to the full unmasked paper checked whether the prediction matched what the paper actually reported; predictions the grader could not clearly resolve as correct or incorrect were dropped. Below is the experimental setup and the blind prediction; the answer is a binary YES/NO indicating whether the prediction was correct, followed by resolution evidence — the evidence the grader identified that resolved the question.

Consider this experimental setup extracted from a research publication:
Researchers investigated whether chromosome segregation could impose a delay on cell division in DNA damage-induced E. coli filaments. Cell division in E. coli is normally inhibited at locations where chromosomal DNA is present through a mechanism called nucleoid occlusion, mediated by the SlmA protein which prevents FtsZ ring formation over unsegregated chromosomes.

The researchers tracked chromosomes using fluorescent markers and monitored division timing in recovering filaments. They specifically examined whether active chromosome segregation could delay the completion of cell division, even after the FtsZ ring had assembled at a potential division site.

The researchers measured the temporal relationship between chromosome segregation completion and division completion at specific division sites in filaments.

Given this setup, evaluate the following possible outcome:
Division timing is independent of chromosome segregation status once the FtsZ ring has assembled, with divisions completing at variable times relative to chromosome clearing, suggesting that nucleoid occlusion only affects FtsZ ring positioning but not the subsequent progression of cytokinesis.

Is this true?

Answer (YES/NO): NO